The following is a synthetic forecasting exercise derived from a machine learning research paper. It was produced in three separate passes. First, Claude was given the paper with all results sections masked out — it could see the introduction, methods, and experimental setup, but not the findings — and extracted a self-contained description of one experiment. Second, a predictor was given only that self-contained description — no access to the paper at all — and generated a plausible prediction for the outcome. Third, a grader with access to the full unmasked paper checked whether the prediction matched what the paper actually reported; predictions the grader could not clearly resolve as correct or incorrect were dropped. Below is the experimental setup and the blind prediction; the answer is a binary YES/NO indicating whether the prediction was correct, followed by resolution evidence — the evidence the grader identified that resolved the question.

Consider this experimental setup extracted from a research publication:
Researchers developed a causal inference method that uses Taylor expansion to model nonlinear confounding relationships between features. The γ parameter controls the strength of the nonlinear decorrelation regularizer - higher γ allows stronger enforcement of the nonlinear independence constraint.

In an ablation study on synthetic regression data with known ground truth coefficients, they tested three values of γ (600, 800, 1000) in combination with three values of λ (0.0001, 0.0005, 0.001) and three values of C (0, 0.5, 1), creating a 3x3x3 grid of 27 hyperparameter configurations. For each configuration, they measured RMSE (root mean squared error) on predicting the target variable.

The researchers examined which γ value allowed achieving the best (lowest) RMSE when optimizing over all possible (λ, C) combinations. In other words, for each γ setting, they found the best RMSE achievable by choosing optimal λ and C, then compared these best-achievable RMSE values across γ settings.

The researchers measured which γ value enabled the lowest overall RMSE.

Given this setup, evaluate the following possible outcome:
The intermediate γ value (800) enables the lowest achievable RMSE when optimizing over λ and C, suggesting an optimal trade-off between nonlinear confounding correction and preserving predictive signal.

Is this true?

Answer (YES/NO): NO